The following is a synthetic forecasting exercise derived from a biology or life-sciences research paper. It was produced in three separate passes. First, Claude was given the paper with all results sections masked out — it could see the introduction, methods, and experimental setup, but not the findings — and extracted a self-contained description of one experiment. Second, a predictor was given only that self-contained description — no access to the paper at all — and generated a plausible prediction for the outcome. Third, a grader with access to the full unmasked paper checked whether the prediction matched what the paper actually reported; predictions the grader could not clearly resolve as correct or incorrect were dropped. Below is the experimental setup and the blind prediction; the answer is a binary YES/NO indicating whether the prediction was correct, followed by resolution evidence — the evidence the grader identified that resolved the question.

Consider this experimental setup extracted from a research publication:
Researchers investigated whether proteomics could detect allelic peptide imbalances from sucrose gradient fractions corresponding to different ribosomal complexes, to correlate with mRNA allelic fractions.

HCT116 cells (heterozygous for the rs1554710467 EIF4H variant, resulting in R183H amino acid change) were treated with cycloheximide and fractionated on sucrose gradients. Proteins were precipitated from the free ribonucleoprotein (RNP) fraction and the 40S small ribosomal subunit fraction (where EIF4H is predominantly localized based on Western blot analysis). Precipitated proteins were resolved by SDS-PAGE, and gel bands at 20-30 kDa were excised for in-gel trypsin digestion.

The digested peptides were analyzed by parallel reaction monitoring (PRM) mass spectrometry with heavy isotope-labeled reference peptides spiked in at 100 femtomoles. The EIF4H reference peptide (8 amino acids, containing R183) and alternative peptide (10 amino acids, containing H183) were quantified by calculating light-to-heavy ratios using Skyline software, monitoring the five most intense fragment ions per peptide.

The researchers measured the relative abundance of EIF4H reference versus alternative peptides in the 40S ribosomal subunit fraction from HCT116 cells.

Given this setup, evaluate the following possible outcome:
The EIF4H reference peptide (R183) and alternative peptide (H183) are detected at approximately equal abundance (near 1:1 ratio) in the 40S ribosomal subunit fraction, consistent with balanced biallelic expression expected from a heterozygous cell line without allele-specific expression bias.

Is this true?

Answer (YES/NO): NO